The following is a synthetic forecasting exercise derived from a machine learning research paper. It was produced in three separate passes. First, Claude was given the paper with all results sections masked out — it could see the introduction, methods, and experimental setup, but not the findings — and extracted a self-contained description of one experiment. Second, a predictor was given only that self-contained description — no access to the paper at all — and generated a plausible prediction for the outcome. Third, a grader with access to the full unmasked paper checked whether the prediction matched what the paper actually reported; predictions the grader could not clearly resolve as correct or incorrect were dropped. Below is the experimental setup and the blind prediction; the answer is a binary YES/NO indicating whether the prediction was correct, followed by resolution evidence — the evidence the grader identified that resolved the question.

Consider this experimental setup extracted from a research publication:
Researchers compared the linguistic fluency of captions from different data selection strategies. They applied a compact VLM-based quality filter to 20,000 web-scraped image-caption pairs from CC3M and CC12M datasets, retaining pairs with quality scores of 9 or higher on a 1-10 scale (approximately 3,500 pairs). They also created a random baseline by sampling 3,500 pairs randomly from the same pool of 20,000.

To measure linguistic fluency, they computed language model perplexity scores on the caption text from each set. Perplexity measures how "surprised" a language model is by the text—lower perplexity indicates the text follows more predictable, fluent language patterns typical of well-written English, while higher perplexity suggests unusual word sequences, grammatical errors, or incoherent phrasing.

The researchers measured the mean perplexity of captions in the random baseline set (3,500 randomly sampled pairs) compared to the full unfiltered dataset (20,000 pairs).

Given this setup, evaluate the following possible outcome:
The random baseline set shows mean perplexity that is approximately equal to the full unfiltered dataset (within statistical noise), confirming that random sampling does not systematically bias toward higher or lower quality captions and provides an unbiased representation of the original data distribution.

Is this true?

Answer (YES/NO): YES